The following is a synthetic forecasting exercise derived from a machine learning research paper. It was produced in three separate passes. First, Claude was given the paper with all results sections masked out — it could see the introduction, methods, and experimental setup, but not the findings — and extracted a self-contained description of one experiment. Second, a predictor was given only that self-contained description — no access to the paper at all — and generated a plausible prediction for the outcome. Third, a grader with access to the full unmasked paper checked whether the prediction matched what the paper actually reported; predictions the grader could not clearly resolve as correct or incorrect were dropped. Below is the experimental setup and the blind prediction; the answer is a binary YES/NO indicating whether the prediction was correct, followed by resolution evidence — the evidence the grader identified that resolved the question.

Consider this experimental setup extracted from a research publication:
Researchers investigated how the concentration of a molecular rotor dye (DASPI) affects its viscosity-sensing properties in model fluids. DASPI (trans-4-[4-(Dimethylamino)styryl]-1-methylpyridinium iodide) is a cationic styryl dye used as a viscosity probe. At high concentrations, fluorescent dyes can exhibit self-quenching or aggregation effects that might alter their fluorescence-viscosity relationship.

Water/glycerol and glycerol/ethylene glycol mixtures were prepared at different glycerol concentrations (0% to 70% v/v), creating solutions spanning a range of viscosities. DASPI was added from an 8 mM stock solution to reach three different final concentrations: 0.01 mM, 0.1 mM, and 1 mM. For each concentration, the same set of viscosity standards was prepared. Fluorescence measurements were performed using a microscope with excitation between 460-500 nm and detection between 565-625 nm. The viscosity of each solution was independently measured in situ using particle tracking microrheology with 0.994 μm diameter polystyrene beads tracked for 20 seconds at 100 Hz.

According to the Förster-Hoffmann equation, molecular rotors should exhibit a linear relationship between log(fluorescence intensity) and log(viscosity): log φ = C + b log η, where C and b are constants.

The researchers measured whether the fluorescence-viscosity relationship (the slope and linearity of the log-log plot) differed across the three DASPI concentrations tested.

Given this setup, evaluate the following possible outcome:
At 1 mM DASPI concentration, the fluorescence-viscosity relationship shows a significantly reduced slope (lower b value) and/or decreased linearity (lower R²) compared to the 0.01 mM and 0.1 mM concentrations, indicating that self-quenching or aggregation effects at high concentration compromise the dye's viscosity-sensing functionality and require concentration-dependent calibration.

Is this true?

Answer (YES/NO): NO